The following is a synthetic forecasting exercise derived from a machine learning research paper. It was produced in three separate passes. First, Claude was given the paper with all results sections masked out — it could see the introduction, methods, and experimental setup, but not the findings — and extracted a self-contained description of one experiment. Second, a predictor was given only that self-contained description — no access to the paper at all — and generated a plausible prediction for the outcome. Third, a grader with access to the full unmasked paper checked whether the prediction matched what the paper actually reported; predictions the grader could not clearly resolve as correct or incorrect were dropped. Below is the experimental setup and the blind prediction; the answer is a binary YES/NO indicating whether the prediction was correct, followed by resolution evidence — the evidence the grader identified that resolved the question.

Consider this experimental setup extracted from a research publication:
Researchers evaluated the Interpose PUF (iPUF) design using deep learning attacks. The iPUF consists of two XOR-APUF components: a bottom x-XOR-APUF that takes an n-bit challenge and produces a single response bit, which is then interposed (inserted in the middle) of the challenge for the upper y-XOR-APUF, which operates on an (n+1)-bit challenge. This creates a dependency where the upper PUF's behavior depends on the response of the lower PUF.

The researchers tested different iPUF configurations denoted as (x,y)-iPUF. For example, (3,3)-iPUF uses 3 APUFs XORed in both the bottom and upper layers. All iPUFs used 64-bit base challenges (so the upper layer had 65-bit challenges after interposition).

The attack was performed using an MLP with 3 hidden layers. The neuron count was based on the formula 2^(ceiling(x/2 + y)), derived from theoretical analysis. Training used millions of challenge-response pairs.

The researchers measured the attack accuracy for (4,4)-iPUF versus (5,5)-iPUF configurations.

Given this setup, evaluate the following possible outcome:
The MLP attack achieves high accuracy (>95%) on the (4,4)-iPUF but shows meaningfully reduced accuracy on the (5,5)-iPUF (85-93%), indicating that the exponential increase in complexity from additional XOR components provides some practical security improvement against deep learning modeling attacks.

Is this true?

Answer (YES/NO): NO